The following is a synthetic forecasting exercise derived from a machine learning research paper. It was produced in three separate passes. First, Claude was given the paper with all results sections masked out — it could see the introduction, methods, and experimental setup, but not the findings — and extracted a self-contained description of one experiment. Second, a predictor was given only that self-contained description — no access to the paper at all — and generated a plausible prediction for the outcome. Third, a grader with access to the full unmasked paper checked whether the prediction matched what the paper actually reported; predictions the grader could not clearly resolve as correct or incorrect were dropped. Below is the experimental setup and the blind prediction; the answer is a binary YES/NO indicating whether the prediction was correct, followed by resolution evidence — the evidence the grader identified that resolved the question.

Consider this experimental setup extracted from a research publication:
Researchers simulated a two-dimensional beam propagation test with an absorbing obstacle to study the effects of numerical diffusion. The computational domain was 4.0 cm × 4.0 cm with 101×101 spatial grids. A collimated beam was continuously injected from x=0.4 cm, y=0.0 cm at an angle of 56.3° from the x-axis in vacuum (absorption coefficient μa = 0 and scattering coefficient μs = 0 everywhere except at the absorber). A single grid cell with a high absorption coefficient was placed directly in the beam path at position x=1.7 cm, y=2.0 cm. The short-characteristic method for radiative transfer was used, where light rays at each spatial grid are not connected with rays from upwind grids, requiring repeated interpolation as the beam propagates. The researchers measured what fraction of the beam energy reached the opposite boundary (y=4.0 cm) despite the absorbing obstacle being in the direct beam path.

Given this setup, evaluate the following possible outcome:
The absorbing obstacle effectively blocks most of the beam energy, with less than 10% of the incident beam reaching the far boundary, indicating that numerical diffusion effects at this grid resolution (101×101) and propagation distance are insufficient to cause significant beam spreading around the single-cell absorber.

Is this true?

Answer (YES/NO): NO